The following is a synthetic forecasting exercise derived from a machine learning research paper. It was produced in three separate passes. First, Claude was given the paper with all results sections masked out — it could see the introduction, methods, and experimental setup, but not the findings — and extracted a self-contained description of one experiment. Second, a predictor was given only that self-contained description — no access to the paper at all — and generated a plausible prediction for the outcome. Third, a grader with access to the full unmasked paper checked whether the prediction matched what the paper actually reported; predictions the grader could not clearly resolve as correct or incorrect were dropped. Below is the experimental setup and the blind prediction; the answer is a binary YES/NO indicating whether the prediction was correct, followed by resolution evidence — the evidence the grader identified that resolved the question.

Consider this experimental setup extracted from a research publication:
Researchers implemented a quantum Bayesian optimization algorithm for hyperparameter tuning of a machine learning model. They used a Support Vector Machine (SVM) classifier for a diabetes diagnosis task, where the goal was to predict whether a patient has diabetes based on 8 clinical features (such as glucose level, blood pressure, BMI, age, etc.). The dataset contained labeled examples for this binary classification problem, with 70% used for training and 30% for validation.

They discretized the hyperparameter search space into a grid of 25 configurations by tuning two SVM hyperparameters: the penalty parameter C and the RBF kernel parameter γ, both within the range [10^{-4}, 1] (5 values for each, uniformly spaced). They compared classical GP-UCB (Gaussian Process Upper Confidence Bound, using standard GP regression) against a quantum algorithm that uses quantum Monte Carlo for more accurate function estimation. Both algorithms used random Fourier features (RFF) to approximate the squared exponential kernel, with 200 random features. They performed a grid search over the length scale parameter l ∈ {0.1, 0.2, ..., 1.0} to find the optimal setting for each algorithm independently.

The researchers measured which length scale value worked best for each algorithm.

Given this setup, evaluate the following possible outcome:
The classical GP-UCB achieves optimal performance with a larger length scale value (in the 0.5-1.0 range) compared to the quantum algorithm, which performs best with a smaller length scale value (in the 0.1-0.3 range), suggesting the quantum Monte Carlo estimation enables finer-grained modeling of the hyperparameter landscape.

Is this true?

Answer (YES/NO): YES